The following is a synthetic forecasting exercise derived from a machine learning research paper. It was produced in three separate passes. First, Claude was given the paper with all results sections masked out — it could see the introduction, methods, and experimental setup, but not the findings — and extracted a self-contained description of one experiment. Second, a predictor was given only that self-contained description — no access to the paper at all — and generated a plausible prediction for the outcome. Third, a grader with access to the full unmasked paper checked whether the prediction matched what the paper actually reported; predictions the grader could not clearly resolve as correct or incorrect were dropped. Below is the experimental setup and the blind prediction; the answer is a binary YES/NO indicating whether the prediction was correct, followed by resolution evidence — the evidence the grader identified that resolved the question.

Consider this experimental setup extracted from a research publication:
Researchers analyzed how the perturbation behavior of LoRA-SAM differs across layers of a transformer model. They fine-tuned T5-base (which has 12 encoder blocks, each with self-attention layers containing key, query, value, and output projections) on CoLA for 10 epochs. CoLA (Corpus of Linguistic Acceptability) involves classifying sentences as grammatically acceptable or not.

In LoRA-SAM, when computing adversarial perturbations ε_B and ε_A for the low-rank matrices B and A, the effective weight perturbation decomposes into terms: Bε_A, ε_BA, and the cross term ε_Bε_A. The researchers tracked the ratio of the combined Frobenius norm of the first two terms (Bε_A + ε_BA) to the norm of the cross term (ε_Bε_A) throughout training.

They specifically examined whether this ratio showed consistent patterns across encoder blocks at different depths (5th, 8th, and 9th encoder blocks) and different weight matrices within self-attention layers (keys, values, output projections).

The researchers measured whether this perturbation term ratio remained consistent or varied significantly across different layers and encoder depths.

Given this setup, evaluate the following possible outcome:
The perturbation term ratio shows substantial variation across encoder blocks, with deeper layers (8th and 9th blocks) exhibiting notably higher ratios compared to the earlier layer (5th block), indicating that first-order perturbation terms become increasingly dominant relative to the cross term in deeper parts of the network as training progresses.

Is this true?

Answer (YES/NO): NO